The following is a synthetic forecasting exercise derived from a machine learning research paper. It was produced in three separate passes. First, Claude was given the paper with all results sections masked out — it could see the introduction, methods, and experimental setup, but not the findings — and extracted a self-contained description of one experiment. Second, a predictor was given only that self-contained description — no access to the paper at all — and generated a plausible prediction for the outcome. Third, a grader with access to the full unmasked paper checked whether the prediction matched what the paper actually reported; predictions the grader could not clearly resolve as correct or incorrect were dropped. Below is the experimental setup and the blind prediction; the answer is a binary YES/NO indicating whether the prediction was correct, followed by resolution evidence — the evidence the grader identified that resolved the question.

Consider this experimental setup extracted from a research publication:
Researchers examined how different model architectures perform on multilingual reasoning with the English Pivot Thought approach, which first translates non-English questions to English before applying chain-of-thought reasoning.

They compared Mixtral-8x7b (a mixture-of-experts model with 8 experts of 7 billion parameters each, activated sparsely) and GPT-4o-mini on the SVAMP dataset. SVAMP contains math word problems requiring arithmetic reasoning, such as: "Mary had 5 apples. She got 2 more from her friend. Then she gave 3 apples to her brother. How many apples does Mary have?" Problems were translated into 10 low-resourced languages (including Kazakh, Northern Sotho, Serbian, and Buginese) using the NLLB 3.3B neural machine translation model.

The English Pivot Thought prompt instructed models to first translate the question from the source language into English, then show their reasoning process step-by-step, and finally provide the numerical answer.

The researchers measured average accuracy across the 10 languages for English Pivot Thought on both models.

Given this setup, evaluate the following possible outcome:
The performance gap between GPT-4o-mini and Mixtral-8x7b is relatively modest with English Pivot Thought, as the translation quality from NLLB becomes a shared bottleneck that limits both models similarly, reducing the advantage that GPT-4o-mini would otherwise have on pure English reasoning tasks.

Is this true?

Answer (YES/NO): NO